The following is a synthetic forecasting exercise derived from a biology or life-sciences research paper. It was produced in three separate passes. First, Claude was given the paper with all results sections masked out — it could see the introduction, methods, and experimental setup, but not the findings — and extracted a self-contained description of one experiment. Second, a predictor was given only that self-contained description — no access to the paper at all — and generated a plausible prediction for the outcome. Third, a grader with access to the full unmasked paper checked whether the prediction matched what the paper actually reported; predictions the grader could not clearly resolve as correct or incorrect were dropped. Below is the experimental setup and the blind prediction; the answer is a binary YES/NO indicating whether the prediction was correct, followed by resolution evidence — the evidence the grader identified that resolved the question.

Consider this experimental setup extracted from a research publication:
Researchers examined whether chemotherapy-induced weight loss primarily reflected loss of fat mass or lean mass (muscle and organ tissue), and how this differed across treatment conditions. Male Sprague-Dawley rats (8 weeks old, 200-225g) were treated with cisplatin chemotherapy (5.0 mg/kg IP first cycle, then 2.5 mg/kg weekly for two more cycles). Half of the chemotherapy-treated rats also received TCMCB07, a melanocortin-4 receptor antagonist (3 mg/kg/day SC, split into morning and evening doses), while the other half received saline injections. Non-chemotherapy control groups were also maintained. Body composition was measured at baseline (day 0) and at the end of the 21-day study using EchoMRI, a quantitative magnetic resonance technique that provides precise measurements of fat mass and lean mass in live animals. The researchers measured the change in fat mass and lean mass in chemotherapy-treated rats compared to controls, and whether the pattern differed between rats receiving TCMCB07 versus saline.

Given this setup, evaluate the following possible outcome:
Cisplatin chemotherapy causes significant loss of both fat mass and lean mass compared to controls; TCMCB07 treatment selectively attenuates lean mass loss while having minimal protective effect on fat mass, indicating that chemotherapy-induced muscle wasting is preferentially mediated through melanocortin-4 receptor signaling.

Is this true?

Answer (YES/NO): NO